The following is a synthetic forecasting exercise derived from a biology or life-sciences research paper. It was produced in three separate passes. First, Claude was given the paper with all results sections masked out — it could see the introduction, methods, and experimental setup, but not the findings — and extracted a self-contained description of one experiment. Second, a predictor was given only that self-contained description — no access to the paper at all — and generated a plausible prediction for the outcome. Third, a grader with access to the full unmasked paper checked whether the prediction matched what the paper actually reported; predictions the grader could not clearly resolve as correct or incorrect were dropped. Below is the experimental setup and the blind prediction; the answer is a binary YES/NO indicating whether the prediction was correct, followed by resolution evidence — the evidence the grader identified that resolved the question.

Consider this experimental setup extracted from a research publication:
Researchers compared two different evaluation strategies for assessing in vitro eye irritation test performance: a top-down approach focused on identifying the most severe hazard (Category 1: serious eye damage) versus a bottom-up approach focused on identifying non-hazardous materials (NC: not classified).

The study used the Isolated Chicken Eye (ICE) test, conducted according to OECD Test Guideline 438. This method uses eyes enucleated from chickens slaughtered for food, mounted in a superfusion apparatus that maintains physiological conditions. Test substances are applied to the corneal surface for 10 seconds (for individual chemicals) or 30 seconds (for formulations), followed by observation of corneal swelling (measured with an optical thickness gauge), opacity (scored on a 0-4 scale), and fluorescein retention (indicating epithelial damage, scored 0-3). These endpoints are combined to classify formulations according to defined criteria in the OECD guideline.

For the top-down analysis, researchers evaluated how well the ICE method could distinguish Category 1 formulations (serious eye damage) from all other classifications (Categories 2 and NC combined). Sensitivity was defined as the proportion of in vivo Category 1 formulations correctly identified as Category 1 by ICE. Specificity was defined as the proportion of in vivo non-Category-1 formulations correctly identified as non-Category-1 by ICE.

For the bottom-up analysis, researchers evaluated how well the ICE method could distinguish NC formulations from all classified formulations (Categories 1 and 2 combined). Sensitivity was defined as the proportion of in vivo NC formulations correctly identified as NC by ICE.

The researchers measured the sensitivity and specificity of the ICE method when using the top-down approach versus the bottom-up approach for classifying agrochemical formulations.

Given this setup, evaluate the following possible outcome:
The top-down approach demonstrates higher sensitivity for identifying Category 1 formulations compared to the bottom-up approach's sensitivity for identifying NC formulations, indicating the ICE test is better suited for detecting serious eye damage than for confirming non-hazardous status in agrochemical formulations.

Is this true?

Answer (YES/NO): NO